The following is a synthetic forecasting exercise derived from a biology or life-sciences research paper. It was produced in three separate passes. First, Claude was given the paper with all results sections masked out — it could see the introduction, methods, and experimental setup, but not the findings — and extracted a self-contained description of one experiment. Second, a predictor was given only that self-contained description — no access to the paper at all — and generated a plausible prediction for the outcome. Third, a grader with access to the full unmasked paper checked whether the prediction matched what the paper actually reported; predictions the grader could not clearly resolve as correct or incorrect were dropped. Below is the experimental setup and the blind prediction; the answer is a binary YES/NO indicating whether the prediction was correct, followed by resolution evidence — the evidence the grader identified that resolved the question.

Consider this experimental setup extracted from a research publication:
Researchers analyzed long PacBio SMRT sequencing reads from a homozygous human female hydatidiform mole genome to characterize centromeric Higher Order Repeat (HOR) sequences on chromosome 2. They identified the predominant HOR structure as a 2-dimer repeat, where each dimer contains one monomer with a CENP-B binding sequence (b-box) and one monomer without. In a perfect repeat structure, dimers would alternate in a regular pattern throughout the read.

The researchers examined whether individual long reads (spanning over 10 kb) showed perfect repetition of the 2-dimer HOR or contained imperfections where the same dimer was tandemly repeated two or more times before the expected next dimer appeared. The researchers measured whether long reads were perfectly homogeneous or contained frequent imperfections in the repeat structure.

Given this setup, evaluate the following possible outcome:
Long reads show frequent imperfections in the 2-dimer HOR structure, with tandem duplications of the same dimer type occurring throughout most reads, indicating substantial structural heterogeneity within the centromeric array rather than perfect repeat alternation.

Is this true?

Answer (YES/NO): YES